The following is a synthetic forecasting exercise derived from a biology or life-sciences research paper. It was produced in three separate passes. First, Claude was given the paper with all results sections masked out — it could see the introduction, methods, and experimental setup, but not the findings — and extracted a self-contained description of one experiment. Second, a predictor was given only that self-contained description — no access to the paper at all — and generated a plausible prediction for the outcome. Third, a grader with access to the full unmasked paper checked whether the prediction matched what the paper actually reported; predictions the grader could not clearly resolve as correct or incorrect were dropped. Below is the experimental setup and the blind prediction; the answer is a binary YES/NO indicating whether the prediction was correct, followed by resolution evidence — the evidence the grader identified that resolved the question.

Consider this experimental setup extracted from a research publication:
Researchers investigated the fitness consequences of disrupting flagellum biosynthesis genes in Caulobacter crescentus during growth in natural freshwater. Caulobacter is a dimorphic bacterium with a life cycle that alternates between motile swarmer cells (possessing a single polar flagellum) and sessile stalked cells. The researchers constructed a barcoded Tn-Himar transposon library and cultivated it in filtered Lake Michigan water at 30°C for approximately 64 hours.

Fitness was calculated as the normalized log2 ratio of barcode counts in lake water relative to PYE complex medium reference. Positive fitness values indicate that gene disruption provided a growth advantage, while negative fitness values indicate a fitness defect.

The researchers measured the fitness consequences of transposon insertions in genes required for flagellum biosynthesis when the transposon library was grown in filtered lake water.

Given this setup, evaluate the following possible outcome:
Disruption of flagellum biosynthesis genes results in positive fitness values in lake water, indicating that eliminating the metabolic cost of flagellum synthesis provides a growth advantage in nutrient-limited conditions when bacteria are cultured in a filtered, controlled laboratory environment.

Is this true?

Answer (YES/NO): YES